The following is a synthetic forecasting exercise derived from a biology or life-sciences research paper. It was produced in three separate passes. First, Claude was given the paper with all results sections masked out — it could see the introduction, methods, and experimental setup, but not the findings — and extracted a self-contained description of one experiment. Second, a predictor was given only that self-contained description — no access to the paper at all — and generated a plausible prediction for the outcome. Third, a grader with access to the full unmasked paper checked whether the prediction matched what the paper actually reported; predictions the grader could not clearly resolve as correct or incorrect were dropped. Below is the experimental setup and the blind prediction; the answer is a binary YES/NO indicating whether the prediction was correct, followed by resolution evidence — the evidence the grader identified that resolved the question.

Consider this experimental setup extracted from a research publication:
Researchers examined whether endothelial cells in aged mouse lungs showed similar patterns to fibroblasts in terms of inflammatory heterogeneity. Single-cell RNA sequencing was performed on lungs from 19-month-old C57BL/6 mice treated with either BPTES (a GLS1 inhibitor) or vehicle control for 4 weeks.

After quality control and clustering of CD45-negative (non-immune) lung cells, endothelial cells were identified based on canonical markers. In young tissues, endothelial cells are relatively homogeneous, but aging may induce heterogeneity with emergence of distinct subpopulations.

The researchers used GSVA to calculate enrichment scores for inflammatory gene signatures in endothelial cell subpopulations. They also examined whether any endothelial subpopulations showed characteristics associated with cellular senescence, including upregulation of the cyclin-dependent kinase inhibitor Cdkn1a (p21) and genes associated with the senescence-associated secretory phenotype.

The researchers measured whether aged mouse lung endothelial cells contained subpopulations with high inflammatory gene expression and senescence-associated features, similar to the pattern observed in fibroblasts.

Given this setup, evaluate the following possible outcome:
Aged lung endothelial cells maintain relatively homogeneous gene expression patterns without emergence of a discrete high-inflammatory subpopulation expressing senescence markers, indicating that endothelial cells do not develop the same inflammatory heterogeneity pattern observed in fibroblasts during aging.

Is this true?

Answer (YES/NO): NO